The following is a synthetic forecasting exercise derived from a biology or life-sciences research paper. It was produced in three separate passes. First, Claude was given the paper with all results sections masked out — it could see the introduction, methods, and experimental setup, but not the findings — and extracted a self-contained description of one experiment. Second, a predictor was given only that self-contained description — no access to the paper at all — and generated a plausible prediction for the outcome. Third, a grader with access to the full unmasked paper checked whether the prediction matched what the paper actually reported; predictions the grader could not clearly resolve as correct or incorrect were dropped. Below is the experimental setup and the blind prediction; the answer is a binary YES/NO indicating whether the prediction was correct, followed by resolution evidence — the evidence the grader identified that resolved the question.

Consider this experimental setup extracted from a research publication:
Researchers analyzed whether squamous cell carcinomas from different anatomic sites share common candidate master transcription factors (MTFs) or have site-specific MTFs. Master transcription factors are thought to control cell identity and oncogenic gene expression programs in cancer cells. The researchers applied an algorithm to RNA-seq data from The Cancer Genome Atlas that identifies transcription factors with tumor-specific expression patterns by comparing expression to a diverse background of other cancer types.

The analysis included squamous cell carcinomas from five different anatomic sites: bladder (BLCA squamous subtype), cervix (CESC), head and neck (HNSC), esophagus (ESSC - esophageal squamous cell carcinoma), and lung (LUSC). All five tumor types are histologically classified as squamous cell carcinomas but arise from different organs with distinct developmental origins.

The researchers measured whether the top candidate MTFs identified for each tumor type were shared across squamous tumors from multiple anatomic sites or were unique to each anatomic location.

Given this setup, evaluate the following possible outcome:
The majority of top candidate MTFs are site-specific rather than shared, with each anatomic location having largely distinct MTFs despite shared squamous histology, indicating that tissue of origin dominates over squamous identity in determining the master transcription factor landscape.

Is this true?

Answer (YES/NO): NO